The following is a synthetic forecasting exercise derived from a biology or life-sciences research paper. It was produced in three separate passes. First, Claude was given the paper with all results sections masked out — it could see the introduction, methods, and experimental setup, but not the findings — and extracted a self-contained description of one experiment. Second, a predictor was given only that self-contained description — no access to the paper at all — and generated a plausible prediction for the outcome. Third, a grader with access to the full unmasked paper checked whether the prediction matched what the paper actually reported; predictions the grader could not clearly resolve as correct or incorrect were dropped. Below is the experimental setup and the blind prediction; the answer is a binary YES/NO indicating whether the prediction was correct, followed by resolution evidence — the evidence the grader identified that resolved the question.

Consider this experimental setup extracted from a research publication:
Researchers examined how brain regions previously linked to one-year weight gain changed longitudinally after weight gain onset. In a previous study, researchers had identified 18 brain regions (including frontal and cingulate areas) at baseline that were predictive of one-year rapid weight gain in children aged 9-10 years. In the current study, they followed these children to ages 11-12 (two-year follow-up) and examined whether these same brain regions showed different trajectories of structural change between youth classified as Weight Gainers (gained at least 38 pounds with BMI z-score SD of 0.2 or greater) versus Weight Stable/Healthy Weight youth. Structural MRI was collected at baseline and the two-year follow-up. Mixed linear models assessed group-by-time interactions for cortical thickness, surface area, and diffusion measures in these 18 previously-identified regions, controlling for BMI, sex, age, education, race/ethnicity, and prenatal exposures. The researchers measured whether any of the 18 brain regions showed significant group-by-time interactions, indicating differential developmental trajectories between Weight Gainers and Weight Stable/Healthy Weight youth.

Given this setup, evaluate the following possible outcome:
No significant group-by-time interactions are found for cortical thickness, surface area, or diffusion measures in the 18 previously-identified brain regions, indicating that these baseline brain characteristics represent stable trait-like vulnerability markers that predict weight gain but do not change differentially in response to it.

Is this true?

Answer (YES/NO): NO